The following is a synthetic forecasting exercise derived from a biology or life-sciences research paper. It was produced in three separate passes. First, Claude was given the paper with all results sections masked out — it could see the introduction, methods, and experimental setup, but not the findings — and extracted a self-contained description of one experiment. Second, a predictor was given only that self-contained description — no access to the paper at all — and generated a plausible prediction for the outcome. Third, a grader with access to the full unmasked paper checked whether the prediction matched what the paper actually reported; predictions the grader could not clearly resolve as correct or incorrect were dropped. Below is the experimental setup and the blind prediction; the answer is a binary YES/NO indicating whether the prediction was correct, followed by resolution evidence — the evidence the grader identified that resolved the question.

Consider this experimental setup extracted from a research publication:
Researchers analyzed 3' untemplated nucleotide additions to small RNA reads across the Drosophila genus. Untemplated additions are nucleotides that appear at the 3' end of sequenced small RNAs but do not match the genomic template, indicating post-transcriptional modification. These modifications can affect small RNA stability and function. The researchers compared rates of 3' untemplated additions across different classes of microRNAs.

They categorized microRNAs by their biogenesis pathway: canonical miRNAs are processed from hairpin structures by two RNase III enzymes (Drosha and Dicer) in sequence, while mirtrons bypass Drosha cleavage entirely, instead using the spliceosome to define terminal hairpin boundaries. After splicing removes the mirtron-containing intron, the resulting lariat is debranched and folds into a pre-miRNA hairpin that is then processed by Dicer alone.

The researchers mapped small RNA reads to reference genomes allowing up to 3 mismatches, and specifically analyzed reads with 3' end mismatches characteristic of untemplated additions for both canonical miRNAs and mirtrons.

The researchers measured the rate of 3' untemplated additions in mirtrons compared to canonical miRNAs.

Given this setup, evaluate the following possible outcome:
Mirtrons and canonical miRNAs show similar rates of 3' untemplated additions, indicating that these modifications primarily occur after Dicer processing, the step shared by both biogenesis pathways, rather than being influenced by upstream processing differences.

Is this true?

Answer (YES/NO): NO